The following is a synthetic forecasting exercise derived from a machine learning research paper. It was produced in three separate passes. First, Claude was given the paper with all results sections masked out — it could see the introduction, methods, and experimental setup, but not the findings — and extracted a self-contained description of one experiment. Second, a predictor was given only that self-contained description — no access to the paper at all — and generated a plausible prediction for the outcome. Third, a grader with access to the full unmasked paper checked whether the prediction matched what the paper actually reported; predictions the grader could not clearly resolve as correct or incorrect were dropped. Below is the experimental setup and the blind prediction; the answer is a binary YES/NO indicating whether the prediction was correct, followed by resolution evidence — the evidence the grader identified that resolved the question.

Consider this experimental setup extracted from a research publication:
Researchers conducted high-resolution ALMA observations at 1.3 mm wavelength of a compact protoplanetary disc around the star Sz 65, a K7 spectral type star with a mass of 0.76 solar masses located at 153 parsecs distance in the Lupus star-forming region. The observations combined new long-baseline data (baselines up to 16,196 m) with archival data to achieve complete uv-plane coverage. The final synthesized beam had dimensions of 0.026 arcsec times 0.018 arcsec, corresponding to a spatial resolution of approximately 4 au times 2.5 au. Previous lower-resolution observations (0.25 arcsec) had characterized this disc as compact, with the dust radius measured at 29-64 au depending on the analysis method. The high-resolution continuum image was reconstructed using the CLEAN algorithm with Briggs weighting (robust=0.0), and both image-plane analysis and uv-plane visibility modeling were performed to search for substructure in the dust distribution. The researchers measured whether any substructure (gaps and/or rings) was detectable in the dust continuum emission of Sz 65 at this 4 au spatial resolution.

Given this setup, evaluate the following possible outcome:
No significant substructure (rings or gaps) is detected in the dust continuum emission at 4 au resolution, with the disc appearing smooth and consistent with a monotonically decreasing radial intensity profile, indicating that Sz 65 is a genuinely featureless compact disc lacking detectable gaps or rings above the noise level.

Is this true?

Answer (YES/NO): NO